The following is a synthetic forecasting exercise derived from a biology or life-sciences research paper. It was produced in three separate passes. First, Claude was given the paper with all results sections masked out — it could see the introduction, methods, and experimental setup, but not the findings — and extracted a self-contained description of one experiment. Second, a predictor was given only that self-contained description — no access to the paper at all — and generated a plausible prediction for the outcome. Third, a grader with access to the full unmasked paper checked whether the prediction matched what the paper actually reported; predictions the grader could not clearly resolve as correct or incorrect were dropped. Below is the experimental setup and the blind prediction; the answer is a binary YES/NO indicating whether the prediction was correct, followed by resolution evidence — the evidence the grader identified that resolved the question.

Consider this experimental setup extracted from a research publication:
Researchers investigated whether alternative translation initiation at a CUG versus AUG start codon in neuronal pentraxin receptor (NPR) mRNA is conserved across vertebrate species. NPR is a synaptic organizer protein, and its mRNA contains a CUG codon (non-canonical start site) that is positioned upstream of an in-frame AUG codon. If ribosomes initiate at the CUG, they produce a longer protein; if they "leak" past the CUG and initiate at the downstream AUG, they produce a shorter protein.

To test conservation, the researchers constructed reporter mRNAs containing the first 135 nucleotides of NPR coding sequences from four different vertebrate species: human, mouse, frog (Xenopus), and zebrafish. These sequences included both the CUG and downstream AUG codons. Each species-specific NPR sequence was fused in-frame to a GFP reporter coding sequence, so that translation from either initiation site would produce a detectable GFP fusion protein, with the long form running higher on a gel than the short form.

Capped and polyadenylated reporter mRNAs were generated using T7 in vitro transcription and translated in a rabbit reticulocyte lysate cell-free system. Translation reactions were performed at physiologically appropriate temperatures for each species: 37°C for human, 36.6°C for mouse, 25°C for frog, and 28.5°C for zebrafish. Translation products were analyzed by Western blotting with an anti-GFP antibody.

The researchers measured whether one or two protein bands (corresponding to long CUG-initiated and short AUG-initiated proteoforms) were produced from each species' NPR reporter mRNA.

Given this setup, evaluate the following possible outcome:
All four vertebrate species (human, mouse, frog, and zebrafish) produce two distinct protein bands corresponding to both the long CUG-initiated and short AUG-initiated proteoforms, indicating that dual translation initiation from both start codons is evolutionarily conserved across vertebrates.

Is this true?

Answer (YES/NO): YES